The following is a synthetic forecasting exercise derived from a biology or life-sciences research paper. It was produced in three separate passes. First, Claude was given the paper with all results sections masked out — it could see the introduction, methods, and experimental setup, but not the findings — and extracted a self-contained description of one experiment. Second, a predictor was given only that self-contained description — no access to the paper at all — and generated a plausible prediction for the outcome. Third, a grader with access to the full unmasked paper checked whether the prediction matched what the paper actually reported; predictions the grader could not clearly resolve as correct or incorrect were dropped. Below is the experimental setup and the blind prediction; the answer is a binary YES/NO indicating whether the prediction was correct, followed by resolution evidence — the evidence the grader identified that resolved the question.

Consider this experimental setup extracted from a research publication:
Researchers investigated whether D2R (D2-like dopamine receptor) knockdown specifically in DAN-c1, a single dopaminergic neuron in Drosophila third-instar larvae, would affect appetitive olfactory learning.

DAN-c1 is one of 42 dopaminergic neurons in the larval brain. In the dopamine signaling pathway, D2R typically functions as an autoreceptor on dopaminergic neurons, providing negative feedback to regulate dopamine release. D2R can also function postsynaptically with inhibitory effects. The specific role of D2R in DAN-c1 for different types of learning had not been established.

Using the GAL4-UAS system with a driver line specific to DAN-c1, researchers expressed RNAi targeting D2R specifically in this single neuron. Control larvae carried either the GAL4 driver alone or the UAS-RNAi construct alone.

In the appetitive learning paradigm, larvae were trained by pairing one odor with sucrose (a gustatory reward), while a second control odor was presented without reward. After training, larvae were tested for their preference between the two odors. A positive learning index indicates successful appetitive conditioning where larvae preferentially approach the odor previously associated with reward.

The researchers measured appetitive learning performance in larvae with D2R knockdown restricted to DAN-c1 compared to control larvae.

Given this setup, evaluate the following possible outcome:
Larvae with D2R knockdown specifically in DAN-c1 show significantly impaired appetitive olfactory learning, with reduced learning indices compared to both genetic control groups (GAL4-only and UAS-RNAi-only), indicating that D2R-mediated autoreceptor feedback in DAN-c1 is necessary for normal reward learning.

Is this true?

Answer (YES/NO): NO